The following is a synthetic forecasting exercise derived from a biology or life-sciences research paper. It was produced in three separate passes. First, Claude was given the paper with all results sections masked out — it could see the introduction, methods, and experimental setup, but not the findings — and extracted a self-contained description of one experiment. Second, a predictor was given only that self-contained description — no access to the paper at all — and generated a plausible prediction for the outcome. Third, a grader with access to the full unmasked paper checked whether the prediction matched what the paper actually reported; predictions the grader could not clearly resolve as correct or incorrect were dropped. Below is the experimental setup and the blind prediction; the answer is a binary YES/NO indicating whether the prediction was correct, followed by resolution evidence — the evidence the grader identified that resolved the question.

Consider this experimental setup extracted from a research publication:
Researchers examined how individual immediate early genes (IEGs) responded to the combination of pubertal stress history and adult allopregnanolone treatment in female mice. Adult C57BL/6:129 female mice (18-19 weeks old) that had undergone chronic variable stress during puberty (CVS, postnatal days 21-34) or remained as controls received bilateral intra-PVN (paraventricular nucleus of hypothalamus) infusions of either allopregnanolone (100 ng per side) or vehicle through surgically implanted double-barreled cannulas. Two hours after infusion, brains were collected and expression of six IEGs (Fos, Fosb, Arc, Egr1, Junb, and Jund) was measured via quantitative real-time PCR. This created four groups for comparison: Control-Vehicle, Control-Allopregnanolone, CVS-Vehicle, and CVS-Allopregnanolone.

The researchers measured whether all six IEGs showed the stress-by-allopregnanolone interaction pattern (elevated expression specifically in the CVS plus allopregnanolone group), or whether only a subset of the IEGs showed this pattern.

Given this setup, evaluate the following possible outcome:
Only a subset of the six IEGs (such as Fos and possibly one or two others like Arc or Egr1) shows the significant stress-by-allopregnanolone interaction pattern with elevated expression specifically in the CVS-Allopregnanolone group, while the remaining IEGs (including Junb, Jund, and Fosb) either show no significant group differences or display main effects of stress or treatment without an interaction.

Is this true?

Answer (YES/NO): YES